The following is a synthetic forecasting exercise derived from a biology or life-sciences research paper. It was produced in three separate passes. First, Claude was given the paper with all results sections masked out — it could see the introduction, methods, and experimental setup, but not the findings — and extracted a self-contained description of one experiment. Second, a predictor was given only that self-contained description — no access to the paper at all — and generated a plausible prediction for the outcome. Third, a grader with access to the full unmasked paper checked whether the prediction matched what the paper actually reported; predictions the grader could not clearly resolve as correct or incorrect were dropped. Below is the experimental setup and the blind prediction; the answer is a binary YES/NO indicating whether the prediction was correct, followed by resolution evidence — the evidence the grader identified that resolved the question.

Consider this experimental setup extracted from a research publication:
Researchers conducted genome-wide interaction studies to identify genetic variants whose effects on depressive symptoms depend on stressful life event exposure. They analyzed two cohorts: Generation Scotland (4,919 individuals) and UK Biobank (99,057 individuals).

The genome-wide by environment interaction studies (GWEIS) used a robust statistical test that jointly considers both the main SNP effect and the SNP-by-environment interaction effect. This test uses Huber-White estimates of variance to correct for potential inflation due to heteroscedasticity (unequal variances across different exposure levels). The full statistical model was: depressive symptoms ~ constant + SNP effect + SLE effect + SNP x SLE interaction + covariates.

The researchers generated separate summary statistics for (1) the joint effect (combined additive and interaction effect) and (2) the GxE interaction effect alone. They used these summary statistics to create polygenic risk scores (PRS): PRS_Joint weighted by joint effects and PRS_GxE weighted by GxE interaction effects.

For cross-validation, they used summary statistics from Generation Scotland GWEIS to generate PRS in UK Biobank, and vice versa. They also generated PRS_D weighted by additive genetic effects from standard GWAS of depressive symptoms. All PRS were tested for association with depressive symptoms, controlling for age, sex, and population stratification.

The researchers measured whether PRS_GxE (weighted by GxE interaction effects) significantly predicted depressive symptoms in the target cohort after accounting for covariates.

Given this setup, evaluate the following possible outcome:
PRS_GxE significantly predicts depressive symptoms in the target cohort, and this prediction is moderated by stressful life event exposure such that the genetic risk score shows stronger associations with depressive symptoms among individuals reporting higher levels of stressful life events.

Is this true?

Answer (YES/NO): NO